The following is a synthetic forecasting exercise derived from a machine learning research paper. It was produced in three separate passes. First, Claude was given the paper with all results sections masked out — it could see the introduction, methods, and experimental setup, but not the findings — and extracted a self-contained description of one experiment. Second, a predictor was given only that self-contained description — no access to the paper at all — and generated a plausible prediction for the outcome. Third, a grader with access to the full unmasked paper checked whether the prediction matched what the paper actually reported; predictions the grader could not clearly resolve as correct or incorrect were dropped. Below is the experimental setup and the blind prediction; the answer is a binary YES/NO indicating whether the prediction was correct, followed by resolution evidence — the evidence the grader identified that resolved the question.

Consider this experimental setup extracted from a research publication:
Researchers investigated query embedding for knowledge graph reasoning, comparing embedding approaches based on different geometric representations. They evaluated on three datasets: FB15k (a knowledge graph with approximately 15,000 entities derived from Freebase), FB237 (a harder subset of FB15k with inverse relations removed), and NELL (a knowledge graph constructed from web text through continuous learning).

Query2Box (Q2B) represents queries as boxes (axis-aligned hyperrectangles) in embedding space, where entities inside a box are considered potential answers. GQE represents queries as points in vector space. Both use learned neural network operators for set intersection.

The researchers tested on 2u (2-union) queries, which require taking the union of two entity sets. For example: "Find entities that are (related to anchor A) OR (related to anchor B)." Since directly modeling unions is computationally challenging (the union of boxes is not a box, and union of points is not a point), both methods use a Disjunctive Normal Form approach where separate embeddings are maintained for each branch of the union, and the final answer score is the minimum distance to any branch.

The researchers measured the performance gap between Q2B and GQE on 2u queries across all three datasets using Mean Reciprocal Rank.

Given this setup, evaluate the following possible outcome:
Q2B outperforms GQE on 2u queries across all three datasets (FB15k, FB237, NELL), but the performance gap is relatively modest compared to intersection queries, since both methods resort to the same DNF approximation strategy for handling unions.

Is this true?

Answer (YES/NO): NO